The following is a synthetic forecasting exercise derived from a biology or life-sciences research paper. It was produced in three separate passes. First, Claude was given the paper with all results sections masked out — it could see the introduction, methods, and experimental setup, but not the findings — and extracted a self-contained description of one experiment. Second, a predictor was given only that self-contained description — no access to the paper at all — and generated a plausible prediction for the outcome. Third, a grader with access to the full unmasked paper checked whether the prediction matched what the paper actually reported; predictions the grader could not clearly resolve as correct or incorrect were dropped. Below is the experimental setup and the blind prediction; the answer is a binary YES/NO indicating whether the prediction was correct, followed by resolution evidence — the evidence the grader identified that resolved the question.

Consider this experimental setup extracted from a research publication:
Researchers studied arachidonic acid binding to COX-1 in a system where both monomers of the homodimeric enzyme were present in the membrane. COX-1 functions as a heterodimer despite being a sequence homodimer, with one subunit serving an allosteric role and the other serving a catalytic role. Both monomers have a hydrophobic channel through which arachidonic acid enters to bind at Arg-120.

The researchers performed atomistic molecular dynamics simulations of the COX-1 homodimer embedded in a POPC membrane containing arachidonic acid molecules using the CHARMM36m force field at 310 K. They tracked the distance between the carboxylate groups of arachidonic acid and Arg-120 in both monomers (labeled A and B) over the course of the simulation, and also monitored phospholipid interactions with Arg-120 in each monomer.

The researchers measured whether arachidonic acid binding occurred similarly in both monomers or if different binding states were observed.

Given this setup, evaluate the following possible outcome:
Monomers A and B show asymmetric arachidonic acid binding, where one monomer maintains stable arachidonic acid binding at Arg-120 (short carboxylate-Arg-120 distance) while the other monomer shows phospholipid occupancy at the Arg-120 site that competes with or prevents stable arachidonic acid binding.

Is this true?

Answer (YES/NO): YES